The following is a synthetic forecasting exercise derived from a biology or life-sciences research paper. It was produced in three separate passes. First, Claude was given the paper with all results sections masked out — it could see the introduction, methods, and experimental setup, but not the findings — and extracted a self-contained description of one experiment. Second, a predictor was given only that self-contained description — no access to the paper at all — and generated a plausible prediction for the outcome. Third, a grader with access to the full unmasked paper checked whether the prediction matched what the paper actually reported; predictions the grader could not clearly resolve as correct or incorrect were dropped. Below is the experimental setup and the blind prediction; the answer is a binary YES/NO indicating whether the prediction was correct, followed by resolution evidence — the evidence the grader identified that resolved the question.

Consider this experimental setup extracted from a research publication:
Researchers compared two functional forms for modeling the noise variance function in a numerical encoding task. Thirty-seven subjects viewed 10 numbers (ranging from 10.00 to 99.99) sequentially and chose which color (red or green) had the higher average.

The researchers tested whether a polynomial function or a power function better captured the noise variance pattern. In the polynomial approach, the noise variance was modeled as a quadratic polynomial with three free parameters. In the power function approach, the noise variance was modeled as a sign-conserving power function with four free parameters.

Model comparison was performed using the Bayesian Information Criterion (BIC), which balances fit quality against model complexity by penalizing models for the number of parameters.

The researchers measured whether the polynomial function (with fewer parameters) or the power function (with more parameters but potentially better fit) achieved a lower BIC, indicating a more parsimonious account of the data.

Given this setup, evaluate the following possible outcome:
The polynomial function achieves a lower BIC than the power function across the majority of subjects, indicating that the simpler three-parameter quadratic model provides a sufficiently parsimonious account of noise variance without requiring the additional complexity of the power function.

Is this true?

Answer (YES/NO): YES